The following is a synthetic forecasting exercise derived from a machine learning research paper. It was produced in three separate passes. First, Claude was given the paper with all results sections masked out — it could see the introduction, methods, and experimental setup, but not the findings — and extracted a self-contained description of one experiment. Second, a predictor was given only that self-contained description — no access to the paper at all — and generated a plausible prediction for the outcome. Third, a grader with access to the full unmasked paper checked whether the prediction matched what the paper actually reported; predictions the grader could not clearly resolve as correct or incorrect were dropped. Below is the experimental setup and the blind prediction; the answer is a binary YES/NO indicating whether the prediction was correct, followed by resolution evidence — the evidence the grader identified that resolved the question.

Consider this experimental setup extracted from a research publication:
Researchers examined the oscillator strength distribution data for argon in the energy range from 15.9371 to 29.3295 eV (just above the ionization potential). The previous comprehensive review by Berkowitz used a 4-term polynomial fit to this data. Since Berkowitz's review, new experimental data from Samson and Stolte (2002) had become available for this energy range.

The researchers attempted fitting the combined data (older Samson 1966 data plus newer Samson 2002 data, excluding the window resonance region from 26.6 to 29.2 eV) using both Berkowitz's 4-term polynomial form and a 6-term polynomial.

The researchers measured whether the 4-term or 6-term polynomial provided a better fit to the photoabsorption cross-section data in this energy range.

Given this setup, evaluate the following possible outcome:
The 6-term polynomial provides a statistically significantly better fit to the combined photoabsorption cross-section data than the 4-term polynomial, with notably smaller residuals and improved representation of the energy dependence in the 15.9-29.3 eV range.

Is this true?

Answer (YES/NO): YES